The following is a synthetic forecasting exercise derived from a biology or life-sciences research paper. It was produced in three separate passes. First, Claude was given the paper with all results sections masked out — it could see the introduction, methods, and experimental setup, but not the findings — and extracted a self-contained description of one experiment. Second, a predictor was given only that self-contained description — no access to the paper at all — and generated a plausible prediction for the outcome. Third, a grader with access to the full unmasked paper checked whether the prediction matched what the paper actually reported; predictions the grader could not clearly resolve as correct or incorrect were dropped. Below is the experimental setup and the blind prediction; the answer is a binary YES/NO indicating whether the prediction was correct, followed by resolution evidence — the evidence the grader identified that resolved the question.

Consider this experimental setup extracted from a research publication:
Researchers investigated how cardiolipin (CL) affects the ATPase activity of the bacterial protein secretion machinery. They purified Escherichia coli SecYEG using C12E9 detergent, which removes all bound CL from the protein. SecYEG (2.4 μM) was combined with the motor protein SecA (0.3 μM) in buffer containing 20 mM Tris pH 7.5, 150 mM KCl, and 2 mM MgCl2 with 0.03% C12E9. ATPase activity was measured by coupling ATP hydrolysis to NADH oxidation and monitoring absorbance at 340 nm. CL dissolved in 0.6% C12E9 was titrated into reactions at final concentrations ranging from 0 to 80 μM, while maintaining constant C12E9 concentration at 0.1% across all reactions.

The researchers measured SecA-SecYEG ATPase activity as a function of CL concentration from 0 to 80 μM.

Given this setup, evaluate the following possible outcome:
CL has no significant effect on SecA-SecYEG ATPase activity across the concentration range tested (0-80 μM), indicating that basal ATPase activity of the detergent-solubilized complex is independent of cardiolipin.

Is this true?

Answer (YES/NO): NO